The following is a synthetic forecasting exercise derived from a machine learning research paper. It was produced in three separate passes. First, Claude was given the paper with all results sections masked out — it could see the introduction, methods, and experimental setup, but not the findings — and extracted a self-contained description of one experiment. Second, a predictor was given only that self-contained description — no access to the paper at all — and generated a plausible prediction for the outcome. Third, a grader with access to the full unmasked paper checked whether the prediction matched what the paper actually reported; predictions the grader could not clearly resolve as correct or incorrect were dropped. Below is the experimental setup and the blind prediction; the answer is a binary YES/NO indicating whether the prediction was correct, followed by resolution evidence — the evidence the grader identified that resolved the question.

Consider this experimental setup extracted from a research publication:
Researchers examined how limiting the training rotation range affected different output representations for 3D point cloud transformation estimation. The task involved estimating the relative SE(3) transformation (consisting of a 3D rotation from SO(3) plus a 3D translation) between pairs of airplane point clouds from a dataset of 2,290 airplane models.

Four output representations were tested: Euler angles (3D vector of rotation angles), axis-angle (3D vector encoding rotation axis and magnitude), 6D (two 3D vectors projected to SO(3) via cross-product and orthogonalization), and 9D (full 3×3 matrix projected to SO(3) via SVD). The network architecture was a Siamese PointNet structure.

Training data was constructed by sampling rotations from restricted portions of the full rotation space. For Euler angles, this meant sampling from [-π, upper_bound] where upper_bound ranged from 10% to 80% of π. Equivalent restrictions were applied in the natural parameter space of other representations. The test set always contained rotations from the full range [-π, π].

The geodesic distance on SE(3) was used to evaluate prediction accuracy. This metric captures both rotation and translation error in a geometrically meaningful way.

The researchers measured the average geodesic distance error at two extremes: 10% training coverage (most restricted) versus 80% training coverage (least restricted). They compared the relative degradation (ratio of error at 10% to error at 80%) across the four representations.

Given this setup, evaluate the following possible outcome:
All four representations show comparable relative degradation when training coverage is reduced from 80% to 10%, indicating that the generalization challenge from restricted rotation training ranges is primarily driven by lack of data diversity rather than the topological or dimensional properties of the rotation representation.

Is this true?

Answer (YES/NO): NO